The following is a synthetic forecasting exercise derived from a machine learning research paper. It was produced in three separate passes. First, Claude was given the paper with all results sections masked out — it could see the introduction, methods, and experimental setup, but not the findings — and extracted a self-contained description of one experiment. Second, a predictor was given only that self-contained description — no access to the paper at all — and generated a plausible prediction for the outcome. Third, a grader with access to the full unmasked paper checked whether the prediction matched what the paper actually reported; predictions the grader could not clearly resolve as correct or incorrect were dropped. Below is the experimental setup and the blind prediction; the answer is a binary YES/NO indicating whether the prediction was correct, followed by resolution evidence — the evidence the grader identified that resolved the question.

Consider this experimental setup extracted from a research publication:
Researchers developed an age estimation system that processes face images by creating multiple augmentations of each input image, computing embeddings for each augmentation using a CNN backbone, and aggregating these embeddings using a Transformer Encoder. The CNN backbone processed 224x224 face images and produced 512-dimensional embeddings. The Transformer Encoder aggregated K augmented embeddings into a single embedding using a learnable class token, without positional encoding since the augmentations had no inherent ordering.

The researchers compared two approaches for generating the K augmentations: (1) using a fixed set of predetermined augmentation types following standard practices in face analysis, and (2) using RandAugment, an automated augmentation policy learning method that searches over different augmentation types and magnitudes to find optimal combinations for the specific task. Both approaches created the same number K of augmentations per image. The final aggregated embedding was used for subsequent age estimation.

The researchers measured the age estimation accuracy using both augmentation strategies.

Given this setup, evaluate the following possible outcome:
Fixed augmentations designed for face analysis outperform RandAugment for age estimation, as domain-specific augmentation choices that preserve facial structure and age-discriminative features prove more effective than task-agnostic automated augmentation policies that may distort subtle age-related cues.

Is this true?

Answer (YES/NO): NO